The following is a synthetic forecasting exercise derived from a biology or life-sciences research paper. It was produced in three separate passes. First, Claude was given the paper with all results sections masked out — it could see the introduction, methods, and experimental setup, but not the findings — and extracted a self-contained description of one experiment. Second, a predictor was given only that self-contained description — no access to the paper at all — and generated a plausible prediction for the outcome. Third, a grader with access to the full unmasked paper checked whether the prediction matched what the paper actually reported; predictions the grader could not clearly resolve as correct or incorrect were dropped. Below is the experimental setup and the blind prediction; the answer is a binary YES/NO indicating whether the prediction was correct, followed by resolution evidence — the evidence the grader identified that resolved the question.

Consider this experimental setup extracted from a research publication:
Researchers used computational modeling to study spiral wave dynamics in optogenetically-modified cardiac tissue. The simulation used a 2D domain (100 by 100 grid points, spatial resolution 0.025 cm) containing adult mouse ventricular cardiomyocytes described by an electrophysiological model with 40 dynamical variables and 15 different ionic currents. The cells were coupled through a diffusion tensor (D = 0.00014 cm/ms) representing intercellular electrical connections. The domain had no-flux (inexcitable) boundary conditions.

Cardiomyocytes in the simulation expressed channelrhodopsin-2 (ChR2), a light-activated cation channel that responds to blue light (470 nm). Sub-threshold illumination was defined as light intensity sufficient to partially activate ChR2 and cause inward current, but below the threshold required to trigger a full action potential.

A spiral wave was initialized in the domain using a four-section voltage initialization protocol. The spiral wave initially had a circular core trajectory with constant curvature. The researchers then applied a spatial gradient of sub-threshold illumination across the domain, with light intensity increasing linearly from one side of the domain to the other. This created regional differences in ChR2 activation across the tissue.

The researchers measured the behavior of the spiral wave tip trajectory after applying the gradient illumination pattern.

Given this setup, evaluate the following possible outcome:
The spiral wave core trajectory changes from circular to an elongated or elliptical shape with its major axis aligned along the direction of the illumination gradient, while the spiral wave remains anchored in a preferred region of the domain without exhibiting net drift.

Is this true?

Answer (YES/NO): NO